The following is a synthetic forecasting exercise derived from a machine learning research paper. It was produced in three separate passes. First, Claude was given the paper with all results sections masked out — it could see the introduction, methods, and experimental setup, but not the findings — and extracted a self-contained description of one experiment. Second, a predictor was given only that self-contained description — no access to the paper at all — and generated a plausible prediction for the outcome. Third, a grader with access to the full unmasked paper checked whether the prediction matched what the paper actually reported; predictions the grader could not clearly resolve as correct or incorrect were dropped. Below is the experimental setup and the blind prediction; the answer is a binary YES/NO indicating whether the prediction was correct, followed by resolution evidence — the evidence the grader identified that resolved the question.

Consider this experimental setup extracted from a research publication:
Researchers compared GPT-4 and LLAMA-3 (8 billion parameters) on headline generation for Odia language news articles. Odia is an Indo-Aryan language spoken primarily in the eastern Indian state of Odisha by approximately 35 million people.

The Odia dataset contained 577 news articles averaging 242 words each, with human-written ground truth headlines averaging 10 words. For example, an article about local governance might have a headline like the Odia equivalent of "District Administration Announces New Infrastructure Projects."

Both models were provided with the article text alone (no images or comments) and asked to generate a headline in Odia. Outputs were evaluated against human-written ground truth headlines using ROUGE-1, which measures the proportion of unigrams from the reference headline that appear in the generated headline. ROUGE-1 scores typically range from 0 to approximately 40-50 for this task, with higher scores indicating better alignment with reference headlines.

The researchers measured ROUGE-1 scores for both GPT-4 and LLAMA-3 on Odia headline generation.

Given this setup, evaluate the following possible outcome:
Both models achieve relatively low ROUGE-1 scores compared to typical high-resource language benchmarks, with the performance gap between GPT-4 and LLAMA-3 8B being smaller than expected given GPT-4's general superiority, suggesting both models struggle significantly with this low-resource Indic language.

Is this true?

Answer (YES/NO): NO